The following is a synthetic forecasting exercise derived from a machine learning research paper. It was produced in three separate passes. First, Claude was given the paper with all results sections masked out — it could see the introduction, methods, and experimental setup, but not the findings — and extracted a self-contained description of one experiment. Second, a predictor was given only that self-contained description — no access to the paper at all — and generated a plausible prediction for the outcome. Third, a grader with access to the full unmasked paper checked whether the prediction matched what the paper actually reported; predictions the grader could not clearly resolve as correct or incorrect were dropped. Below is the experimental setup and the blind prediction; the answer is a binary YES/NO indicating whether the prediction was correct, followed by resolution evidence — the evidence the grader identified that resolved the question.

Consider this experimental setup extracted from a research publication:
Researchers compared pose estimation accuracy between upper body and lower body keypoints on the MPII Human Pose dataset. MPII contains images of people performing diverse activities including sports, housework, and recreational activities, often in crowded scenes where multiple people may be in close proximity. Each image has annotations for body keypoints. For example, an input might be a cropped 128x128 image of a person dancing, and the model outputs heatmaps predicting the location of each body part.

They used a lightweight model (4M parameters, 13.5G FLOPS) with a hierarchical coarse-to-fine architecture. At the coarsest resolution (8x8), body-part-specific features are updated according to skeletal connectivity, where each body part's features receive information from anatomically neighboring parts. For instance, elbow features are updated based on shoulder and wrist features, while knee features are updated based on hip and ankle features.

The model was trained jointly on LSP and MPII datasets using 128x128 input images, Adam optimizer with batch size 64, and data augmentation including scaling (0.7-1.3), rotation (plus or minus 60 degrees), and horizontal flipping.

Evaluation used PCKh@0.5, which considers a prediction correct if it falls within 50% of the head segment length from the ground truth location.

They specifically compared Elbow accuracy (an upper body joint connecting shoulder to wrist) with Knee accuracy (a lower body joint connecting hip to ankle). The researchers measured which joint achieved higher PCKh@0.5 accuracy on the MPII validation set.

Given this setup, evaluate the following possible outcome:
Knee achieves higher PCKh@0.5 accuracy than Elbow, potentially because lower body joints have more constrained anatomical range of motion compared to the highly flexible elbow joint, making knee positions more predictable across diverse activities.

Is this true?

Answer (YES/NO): NO